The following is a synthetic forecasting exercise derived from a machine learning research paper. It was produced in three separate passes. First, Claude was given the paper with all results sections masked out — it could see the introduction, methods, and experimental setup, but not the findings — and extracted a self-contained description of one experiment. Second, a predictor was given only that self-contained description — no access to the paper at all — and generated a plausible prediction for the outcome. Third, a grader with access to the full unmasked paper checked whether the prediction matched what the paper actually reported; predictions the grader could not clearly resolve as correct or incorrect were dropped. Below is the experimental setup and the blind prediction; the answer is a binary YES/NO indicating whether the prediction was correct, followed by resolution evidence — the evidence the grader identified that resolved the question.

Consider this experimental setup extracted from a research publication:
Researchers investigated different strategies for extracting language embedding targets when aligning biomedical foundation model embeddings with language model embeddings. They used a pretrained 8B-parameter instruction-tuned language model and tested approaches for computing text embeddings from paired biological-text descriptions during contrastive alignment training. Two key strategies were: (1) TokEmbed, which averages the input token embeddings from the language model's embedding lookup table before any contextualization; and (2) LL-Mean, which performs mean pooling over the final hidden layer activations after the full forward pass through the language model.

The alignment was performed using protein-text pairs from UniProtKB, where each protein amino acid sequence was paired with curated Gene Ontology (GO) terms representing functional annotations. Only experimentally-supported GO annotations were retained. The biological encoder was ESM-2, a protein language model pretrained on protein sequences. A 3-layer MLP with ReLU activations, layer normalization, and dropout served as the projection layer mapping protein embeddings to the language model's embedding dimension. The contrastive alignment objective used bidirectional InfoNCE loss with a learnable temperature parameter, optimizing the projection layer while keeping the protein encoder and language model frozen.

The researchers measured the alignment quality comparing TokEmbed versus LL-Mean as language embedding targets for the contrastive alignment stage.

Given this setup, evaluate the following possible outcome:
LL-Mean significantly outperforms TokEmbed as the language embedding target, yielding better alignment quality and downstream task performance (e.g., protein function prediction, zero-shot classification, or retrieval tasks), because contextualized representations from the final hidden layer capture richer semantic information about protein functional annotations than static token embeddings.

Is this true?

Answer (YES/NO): YES